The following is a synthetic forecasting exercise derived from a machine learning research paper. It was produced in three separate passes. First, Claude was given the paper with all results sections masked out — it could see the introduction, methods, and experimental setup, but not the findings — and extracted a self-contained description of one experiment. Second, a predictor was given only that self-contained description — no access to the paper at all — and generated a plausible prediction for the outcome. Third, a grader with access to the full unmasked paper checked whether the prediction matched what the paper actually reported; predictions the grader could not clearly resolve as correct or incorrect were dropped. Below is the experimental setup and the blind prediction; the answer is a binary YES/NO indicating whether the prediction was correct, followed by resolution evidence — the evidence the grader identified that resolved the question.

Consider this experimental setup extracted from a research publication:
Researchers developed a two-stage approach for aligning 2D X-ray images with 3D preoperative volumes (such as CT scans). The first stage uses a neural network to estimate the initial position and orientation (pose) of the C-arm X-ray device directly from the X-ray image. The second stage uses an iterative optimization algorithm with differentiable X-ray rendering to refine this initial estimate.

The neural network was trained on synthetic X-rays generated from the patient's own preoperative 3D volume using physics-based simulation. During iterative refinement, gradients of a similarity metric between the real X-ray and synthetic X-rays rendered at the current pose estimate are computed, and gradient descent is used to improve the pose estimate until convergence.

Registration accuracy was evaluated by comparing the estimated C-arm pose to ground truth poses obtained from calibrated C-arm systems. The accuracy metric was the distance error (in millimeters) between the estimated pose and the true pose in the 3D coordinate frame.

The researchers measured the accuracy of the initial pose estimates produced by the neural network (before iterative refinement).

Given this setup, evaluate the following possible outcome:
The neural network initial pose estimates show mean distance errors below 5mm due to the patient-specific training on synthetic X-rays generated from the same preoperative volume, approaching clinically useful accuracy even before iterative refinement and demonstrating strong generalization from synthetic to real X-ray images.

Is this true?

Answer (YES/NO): NO